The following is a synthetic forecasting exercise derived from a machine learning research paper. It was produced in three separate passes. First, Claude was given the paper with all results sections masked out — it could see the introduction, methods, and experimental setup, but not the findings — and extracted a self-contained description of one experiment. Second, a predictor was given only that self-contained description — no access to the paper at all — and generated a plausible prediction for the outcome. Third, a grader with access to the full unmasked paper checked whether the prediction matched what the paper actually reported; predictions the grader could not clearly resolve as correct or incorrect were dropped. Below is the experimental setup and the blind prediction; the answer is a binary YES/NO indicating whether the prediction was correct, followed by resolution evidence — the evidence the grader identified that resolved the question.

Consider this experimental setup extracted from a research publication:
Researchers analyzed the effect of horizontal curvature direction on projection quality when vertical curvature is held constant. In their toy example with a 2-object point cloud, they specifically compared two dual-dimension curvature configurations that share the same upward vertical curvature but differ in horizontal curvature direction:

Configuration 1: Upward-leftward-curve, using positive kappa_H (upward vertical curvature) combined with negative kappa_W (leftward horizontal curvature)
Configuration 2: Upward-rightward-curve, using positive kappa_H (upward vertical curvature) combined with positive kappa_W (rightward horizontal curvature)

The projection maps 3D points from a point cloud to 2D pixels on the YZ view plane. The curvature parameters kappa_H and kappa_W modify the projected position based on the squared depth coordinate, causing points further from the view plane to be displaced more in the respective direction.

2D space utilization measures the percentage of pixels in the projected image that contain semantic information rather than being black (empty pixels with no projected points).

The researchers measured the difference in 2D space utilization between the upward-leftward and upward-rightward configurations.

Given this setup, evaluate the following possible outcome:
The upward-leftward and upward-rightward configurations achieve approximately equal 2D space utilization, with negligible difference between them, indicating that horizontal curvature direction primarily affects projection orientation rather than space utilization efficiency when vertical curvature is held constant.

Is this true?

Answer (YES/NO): NO